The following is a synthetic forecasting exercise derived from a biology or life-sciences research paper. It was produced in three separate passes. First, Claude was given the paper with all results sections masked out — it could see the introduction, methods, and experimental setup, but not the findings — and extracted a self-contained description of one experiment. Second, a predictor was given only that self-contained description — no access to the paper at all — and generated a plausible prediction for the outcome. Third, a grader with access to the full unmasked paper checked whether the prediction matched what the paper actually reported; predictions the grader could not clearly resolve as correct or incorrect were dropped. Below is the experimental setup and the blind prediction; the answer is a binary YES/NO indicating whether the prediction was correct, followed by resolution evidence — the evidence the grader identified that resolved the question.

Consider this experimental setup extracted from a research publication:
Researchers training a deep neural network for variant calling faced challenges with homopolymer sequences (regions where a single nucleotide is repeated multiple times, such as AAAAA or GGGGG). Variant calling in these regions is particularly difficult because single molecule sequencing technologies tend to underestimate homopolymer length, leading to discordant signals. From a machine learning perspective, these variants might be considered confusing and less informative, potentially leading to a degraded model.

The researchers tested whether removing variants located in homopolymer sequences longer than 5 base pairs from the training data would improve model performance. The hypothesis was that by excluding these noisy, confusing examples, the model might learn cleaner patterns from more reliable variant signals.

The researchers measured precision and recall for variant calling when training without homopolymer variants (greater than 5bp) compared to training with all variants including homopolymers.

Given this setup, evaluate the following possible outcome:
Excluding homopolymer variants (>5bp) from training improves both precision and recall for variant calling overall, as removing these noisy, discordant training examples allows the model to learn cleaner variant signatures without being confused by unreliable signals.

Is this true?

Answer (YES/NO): NO